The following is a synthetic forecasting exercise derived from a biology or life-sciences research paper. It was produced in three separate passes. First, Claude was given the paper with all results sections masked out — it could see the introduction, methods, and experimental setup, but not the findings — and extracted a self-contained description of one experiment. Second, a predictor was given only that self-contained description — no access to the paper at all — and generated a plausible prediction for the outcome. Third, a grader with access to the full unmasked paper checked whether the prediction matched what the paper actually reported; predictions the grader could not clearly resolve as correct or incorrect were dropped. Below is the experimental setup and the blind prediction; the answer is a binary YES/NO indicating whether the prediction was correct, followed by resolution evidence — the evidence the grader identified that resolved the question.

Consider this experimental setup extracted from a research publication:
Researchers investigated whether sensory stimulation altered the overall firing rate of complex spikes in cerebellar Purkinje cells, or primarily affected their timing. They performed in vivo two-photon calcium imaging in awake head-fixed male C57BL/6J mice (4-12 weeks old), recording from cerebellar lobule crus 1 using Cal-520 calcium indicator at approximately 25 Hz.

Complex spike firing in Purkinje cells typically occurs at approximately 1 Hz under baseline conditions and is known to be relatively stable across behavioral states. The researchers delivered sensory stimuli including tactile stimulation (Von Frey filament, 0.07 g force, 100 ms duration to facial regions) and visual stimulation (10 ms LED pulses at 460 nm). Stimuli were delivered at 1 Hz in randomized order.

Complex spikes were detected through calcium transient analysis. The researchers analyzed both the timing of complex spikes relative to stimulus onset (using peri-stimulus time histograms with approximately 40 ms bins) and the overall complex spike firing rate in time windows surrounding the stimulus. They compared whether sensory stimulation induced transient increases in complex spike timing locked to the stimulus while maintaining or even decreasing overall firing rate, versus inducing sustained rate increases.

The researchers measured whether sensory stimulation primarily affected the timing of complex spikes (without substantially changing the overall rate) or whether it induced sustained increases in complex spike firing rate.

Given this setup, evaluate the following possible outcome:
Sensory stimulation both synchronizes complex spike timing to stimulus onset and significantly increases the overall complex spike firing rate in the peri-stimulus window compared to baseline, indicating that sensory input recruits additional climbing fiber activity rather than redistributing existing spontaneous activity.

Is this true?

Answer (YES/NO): NO